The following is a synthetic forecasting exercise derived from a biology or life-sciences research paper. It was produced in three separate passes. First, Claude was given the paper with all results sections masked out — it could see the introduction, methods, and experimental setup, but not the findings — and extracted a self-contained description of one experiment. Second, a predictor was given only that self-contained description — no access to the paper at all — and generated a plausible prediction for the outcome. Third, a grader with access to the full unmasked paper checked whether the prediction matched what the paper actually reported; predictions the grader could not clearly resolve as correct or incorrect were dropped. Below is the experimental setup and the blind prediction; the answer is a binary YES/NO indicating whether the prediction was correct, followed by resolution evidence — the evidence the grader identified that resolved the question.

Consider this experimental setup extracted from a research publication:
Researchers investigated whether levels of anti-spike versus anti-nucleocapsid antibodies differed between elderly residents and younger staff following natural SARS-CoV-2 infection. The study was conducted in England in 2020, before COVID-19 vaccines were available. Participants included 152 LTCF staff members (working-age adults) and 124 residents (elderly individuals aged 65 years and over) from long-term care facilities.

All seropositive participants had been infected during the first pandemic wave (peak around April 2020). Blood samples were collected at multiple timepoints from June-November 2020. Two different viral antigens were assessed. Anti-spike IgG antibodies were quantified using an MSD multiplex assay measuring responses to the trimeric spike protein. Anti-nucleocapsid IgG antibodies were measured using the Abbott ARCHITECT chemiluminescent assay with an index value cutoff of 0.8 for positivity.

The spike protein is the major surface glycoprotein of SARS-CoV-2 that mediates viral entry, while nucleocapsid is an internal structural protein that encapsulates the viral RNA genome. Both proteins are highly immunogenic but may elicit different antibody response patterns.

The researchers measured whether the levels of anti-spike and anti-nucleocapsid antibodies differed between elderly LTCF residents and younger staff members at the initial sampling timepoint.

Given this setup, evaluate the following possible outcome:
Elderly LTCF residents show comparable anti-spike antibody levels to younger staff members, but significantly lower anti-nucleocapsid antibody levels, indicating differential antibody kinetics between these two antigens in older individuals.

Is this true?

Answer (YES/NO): NO